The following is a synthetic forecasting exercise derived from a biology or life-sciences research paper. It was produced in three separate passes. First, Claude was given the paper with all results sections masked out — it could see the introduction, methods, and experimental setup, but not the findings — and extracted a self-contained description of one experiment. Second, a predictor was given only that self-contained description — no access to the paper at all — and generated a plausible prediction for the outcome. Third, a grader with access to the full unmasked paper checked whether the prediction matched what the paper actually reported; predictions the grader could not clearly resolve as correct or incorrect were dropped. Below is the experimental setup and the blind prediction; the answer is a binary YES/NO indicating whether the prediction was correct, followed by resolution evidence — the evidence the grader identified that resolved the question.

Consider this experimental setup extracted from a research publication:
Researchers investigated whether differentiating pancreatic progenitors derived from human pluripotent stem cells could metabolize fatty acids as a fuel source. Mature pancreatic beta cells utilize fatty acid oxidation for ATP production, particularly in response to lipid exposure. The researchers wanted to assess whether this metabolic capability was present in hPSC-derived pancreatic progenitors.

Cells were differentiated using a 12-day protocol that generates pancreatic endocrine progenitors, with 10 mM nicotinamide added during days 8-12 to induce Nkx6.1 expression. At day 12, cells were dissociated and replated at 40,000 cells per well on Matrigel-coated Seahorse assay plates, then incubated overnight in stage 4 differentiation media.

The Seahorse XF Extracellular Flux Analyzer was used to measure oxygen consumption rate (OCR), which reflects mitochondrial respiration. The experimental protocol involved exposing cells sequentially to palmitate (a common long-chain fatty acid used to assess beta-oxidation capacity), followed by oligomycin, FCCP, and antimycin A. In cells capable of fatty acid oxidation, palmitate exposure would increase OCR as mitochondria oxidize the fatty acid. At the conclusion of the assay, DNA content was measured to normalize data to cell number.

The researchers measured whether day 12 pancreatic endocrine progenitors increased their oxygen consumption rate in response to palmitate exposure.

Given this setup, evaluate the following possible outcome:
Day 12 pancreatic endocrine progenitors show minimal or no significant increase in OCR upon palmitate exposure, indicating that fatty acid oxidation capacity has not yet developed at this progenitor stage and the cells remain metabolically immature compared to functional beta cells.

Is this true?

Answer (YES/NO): YES